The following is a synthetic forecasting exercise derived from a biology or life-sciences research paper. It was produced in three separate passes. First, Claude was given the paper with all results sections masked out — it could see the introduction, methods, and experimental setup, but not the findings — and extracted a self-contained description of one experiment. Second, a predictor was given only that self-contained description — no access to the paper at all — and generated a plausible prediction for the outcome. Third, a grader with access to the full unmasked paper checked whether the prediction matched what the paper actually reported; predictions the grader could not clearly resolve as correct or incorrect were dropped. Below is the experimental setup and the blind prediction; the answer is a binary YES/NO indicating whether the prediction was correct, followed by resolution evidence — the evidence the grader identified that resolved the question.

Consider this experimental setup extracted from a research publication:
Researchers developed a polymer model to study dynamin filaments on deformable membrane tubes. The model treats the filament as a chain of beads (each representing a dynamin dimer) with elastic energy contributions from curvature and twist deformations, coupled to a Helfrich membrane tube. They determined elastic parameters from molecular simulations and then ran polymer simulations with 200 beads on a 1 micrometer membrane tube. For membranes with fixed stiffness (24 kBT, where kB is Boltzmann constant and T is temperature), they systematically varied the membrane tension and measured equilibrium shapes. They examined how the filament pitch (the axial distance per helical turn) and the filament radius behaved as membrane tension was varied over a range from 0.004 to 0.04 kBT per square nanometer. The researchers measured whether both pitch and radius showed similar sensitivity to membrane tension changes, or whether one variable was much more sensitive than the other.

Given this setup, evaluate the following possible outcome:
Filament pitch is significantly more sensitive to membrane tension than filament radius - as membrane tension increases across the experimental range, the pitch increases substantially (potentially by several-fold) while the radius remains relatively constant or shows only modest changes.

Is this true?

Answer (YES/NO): YES